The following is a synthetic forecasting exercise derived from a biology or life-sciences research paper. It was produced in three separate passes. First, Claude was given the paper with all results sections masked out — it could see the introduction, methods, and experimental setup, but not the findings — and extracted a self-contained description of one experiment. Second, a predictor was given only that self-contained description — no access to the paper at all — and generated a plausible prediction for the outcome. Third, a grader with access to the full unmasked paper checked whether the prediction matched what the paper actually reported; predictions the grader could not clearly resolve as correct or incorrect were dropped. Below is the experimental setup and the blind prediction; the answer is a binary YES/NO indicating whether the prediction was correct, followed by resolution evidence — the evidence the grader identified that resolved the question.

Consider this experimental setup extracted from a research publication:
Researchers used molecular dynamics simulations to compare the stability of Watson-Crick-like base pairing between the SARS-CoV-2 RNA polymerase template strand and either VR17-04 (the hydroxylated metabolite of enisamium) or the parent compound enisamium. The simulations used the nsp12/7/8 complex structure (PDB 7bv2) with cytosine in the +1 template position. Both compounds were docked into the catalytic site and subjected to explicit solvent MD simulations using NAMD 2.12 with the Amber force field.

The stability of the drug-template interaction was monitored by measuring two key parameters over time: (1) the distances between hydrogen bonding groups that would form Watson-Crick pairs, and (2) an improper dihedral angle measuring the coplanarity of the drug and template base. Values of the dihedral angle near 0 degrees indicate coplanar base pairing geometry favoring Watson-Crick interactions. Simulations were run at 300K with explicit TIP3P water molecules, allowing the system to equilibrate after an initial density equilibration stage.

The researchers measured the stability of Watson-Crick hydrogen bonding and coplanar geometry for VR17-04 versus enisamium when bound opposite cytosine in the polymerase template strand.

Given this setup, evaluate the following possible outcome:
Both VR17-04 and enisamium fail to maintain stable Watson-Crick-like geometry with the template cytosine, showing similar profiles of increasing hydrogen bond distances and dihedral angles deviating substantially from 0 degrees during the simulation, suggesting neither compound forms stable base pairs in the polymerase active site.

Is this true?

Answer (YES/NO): NO